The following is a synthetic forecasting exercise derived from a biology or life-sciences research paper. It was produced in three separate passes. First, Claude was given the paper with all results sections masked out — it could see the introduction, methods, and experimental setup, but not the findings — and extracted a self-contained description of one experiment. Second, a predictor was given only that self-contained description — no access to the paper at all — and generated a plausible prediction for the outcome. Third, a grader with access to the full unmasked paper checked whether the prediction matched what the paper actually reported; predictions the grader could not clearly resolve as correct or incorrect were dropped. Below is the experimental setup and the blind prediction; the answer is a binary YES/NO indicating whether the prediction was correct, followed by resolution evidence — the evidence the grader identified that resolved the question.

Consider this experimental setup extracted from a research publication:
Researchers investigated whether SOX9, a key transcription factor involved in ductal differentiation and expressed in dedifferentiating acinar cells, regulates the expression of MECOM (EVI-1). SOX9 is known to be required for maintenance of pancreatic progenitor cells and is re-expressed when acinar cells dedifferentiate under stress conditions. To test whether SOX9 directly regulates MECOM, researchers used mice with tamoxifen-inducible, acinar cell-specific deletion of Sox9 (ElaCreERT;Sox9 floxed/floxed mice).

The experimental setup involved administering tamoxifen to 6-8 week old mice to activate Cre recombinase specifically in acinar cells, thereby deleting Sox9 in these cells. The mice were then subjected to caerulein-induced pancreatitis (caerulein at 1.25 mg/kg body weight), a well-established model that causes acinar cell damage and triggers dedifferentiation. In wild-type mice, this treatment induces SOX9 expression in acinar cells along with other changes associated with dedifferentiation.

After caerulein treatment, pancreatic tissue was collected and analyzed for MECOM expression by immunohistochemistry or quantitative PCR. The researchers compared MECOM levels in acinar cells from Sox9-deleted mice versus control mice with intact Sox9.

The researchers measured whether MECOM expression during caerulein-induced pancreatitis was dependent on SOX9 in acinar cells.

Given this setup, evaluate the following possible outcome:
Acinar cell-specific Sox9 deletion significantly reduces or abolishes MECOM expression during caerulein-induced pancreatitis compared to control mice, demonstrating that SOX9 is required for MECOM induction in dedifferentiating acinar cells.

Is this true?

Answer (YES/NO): YES